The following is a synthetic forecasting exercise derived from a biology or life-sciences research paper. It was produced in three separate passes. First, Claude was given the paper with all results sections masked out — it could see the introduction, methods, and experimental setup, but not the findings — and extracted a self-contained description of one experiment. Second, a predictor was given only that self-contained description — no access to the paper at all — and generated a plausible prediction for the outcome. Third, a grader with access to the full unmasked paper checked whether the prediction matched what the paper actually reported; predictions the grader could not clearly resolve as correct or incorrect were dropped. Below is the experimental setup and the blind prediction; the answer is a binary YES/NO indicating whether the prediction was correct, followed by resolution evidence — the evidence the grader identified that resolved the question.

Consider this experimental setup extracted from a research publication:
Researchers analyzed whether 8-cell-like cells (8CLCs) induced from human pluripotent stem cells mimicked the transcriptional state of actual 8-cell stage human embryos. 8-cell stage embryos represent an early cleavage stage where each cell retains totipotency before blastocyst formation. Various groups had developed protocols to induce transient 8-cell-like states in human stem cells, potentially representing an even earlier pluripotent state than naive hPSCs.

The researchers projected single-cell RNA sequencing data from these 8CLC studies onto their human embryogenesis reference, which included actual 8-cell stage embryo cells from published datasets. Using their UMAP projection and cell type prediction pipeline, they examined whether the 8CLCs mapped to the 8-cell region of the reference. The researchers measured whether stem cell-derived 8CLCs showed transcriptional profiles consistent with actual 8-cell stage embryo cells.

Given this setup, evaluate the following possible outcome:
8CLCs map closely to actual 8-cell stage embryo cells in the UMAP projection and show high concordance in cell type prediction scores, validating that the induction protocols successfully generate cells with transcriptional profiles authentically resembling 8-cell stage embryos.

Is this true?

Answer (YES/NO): NO